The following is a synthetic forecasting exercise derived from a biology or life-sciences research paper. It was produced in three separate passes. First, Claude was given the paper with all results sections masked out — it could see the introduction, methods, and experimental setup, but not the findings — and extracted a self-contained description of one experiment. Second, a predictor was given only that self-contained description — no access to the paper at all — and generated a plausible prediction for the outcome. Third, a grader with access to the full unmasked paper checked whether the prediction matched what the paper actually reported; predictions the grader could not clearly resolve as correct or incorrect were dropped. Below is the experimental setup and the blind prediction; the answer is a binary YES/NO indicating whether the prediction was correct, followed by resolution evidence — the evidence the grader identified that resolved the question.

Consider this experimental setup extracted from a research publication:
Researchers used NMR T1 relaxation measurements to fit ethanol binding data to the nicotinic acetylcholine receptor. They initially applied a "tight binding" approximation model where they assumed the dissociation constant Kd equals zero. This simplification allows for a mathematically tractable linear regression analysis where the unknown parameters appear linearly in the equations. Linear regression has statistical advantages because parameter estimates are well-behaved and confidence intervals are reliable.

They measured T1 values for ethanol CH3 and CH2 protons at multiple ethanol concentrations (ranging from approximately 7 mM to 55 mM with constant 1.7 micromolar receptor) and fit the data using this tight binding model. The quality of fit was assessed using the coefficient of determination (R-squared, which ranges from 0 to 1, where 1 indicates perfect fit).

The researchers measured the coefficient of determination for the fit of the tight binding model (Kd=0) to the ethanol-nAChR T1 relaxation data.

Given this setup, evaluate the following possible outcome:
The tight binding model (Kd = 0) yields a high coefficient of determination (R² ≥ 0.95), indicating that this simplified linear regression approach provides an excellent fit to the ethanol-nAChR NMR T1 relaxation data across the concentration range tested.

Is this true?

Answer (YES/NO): YES